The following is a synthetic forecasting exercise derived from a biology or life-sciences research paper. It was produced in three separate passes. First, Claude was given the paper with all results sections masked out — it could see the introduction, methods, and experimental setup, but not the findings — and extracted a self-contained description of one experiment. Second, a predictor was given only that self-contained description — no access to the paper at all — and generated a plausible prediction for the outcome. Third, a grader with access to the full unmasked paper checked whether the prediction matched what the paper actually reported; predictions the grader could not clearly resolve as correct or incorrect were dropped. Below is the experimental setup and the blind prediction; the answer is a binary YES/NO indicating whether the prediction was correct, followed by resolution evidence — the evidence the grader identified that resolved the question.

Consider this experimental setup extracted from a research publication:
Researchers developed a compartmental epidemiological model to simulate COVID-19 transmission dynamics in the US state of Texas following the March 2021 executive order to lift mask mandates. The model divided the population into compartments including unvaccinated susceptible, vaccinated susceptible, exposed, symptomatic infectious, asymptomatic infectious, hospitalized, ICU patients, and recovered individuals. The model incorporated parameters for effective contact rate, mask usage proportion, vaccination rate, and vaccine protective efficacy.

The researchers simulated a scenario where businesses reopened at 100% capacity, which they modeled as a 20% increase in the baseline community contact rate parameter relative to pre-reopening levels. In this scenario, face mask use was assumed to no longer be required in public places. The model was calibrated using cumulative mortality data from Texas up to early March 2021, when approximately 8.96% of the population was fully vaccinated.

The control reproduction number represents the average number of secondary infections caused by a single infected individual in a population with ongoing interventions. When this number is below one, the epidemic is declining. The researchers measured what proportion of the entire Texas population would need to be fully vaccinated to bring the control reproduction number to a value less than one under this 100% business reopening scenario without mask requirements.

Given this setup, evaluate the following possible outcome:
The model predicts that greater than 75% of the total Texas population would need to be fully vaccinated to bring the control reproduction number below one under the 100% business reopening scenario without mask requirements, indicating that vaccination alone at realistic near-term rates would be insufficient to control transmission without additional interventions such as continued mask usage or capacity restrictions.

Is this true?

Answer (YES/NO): NO